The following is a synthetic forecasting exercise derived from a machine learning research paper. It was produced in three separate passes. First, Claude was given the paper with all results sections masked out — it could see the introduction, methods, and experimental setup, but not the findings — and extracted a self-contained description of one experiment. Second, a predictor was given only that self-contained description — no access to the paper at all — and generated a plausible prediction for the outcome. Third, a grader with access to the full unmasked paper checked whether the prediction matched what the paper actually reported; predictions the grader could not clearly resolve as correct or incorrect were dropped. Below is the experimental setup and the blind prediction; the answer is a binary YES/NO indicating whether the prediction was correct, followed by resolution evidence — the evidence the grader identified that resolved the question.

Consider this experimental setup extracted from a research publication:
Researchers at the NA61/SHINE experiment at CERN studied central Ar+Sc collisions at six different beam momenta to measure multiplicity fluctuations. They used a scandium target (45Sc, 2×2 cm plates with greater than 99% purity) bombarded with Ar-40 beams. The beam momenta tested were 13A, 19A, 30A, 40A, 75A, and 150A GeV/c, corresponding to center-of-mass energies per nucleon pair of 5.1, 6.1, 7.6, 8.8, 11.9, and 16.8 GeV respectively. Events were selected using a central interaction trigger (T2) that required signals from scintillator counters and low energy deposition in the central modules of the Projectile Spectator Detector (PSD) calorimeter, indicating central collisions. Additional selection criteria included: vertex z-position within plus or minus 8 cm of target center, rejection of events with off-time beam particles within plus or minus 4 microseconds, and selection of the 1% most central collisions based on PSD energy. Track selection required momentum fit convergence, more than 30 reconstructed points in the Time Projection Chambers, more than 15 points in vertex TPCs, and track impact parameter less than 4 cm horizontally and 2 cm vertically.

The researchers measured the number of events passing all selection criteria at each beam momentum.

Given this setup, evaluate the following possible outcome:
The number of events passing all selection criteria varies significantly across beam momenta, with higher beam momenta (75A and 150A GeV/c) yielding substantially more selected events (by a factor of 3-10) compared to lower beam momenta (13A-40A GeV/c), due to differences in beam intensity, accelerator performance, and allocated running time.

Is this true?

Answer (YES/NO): NO